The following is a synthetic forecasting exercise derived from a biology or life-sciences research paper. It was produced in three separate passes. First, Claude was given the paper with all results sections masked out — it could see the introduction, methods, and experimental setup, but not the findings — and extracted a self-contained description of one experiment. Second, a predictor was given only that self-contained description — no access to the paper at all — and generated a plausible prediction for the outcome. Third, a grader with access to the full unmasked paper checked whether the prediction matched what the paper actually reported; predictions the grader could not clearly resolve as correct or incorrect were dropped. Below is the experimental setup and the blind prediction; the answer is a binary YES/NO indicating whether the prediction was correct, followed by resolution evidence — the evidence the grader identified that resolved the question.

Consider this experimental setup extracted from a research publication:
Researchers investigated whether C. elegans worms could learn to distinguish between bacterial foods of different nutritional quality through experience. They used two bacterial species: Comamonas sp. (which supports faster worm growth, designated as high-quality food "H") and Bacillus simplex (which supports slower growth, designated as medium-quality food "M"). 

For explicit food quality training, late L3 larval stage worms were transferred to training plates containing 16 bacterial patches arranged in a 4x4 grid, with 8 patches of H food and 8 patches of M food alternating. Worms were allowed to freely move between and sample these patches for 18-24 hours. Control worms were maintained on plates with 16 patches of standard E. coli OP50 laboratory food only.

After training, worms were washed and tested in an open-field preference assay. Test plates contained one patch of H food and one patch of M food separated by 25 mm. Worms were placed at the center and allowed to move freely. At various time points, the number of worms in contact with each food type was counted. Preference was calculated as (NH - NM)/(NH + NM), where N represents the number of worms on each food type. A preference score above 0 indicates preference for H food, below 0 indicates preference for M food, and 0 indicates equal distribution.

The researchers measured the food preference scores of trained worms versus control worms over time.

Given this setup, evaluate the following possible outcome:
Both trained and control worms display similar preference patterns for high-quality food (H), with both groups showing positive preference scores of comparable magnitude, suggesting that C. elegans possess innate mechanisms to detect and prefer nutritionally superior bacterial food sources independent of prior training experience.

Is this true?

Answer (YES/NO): NO